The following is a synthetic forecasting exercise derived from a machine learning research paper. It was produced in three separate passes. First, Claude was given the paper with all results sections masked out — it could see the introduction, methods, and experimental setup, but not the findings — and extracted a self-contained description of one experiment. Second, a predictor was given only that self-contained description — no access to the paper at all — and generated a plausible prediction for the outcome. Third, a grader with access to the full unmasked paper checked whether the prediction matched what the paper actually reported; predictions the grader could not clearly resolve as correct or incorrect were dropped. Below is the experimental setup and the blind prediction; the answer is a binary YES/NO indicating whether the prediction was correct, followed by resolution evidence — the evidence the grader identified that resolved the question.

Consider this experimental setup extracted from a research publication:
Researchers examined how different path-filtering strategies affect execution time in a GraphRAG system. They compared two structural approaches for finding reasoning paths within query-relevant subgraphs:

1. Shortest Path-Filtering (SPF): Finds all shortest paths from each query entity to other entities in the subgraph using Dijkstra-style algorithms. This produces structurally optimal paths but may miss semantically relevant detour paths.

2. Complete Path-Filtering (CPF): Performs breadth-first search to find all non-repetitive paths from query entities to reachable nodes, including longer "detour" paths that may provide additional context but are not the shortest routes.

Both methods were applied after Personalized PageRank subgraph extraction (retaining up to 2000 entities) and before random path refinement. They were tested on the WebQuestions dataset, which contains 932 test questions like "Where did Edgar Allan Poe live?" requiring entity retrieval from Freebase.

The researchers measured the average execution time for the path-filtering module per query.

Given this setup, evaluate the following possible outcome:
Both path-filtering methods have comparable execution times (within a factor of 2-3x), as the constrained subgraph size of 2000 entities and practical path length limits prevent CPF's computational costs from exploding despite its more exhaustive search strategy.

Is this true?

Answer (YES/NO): YES